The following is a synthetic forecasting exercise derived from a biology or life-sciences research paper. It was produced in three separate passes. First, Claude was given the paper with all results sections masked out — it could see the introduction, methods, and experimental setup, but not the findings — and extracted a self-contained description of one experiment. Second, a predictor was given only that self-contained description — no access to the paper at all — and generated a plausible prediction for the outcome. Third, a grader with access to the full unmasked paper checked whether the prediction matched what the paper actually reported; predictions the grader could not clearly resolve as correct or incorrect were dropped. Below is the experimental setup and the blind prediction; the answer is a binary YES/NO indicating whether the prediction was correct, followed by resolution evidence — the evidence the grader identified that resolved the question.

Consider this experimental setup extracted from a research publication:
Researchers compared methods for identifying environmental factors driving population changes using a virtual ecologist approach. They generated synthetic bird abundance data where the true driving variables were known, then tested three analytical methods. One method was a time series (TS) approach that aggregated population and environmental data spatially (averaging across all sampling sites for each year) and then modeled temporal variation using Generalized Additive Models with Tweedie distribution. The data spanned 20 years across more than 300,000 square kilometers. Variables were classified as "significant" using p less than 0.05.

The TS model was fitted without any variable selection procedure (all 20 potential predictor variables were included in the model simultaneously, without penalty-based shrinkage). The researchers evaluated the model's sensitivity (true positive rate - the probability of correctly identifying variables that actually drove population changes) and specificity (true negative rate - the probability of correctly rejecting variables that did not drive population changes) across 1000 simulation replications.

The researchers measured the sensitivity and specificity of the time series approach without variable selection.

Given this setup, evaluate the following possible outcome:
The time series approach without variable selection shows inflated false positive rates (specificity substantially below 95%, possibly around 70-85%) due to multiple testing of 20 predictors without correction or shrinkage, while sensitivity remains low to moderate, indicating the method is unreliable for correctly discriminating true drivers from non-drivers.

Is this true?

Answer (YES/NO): NO